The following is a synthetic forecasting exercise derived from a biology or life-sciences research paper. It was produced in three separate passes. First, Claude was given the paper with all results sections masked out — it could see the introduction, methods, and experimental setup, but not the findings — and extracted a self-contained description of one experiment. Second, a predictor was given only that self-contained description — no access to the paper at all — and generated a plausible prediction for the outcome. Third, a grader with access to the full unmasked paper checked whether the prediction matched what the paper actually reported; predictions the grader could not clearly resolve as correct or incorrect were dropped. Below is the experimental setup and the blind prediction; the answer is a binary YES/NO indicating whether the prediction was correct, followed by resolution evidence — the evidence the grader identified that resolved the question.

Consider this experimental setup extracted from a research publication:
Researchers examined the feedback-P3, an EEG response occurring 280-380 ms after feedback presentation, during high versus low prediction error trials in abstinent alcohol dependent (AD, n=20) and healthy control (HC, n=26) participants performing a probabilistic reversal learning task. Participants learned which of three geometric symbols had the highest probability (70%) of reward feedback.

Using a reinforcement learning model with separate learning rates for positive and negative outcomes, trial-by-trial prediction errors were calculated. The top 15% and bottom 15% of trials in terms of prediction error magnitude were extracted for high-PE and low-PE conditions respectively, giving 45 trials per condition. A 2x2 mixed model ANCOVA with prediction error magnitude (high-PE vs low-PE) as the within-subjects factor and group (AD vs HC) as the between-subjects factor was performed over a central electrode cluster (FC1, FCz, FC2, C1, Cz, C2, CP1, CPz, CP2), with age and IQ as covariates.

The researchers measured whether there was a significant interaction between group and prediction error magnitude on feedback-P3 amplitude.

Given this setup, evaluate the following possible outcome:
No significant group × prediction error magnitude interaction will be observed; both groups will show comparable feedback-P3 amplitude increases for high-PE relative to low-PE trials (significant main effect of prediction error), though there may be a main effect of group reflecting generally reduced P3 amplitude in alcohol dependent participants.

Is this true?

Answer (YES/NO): YES